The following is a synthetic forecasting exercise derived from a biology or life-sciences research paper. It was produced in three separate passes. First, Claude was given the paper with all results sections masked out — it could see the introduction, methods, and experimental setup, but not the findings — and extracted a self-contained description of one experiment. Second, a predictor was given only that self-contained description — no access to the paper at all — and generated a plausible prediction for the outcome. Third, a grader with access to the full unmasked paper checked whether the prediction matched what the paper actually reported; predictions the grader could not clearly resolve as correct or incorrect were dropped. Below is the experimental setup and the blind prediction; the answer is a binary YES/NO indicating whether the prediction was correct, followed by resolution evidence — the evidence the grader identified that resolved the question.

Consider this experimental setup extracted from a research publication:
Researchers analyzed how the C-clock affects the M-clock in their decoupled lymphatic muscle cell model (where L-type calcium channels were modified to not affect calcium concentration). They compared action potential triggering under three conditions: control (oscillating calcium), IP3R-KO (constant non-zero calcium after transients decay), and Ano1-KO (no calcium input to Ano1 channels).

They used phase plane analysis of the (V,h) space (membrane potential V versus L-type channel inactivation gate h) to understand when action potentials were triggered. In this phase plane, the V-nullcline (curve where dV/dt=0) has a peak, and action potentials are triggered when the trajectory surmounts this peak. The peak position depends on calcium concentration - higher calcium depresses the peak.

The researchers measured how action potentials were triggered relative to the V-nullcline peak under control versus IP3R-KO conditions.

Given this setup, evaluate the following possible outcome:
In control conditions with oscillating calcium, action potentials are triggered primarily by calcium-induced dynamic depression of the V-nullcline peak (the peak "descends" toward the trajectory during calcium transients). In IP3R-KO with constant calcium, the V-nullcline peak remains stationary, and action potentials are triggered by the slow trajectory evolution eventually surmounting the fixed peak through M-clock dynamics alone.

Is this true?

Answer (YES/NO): YES